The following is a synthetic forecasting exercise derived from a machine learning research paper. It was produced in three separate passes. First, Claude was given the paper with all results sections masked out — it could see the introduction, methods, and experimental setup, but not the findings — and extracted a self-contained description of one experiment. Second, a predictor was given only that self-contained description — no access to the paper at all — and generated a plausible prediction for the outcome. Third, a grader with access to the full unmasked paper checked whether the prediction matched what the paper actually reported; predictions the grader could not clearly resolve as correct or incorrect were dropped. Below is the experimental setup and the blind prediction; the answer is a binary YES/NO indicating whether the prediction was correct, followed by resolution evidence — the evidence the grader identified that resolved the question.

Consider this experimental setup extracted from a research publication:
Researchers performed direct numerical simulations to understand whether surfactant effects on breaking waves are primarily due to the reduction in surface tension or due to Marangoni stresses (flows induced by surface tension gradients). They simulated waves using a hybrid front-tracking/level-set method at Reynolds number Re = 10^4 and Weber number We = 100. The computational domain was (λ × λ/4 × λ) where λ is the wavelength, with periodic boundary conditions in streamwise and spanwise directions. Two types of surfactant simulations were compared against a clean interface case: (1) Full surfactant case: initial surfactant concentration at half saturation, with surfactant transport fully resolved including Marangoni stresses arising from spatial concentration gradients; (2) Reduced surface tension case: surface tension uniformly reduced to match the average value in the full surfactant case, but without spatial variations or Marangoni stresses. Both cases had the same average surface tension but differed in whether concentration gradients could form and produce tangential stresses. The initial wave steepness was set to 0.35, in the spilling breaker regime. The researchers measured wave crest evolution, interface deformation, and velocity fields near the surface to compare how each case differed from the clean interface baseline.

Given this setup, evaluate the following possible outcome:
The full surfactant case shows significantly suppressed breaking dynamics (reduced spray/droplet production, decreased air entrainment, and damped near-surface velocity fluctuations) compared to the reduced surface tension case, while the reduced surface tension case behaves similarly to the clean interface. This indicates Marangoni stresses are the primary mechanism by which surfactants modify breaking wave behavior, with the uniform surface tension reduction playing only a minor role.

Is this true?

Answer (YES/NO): NO